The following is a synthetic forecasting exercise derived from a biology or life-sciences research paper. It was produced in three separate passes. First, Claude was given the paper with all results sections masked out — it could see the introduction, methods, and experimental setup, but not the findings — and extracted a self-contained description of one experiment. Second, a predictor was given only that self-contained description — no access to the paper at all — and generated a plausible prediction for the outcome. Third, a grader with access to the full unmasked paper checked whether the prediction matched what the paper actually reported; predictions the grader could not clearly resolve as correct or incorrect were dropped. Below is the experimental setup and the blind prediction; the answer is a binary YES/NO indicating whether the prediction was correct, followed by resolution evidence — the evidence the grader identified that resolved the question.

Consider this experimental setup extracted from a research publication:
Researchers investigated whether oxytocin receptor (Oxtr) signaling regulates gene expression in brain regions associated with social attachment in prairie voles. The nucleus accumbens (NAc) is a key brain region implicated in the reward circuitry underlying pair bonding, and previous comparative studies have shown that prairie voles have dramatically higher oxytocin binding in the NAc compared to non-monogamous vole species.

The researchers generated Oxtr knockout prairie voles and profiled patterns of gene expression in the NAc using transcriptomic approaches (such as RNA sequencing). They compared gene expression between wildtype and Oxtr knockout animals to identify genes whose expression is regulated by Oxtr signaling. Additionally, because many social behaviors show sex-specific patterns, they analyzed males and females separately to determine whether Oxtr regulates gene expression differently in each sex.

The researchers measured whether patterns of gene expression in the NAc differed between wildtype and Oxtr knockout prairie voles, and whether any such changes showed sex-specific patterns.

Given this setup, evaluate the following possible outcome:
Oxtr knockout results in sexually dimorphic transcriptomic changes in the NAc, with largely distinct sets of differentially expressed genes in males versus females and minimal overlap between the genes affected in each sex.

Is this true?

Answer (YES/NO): YES